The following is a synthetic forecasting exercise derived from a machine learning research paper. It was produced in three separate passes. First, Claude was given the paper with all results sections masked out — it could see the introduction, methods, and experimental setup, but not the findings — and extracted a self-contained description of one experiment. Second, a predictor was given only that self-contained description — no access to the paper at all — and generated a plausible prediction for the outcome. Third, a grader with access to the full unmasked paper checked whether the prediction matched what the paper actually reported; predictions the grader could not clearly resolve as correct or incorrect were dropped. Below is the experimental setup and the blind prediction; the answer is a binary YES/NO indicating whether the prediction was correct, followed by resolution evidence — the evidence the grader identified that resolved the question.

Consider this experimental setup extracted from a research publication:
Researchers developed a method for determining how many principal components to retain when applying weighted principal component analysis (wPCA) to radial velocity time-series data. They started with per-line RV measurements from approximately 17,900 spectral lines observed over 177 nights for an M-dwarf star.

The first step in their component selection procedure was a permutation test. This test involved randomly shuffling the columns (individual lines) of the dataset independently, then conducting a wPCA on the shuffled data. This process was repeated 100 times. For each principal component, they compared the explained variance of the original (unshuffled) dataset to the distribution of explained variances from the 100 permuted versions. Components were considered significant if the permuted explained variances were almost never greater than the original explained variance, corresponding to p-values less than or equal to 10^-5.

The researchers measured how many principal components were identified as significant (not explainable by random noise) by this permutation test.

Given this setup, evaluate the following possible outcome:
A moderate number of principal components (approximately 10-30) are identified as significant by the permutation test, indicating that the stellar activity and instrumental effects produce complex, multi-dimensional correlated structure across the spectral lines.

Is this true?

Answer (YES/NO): YES